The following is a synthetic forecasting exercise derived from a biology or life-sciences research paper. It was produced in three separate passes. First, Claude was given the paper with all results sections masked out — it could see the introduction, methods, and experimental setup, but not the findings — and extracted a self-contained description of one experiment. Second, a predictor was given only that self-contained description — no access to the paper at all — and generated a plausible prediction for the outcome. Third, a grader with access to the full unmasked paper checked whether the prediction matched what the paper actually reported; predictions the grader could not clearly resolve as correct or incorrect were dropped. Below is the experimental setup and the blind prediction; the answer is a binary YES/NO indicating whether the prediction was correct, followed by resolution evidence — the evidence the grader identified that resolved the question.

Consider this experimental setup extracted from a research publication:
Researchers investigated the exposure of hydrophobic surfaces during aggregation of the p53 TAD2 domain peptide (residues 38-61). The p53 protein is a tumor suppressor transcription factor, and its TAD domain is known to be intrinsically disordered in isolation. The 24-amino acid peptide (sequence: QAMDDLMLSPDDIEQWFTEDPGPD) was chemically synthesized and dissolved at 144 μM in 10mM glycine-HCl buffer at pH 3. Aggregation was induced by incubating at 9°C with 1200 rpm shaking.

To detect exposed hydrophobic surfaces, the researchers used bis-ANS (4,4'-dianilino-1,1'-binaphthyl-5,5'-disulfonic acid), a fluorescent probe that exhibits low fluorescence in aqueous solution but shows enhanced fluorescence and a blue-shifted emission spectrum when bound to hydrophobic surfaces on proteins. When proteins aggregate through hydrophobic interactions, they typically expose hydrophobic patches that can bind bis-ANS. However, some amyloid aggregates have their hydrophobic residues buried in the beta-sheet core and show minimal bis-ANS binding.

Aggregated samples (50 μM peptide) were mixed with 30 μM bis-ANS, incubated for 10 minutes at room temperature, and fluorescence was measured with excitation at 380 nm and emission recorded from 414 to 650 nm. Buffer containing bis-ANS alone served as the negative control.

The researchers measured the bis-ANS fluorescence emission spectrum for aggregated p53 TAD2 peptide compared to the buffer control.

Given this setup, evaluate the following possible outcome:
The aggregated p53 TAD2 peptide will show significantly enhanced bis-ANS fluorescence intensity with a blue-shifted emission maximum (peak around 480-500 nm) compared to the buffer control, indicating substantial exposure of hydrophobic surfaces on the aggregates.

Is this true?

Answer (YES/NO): NO